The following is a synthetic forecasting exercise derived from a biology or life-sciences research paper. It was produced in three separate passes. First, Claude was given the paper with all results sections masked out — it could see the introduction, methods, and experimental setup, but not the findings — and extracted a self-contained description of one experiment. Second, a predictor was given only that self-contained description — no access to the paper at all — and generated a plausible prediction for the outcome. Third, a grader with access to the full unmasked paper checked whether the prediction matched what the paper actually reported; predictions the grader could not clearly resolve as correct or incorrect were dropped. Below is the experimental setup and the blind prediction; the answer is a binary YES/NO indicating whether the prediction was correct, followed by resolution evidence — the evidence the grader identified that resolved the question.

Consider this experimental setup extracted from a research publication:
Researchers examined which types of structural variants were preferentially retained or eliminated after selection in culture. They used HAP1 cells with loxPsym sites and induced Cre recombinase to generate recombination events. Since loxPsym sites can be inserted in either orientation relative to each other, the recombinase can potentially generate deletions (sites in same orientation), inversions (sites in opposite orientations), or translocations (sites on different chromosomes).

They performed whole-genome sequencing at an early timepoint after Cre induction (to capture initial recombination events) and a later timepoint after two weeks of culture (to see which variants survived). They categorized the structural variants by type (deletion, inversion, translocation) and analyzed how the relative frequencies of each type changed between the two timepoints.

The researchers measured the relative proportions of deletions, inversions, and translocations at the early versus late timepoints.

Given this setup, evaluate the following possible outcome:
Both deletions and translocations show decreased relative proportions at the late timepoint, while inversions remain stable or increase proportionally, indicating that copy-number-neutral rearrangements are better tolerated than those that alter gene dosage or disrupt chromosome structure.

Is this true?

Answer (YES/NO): NO